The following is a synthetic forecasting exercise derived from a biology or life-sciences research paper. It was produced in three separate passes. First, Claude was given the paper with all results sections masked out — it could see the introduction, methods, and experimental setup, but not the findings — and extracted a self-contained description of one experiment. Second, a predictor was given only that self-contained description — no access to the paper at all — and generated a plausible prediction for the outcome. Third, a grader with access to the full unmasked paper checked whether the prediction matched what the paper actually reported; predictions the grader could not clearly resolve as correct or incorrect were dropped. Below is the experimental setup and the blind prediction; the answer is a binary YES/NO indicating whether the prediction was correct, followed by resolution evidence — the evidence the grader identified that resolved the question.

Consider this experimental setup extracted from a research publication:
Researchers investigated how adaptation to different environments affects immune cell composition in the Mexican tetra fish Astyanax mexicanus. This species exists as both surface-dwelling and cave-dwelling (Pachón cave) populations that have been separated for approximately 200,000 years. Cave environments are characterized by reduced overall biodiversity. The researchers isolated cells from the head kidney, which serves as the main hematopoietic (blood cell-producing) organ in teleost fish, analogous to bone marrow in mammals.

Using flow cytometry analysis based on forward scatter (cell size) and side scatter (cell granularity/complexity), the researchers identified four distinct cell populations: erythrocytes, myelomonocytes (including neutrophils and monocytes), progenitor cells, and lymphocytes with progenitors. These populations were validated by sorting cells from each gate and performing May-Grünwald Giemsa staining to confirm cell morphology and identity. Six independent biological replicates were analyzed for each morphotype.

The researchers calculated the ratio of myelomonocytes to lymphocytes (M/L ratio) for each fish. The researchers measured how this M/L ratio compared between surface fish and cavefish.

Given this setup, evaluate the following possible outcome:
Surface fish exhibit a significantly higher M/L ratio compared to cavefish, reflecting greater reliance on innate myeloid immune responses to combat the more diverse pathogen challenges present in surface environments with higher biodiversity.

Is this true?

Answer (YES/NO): YES